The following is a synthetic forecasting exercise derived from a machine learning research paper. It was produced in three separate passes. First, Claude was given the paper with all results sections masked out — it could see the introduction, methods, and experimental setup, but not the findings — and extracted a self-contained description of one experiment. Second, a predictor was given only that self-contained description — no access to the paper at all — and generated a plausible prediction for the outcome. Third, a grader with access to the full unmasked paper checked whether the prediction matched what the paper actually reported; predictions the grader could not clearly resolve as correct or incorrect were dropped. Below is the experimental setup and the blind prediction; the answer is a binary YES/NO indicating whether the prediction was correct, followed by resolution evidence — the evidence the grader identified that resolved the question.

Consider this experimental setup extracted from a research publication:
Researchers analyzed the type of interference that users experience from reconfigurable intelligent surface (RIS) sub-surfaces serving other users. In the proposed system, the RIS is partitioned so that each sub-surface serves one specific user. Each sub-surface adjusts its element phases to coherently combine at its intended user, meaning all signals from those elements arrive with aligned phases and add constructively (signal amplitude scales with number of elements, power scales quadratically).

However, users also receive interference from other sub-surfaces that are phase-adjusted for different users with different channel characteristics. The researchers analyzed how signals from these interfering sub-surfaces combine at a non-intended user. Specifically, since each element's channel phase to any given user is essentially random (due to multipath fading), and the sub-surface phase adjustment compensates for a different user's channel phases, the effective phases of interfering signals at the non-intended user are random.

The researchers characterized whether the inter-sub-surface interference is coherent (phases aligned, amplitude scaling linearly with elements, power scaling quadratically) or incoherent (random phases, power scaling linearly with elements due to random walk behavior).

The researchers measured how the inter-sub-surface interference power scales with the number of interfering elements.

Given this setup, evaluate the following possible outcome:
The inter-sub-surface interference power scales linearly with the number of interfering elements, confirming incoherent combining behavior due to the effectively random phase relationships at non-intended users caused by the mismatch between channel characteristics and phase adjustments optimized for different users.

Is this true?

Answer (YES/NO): YES